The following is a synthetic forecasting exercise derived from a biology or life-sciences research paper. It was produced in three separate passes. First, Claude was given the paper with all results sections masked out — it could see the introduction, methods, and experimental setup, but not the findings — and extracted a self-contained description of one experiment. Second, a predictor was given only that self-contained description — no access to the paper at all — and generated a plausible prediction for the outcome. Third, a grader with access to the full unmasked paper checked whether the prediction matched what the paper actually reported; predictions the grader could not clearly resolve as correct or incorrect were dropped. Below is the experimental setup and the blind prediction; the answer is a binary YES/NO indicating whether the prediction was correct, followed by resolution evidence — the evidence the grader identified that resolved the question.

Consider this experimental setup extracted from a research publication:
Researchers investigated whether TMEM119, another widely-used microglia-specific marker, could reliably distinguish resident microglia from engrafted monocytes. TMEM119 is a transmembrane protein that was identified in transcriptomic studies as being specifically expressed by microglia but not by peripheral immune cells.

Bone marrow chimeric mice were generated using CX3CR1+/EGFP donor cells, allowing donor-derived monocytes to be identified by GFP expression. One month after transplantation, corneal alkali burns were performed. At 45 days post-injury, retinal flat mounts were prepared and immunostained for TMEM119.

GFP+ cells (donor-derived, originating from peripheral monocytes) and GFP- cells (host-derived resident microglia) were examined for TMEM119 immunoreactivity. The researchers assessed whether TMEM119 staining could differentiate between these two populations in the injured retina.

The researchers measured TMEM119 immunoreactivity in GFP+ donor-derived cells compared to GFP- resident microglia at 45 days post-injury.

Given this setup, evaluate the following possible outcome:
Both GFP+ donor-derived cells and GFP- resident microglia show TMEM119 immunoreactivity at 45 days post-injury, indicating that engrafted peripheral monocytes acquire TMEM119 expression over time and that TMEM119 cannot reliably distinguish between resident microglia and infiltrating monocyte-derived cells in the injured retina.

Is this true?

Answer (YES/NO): YES